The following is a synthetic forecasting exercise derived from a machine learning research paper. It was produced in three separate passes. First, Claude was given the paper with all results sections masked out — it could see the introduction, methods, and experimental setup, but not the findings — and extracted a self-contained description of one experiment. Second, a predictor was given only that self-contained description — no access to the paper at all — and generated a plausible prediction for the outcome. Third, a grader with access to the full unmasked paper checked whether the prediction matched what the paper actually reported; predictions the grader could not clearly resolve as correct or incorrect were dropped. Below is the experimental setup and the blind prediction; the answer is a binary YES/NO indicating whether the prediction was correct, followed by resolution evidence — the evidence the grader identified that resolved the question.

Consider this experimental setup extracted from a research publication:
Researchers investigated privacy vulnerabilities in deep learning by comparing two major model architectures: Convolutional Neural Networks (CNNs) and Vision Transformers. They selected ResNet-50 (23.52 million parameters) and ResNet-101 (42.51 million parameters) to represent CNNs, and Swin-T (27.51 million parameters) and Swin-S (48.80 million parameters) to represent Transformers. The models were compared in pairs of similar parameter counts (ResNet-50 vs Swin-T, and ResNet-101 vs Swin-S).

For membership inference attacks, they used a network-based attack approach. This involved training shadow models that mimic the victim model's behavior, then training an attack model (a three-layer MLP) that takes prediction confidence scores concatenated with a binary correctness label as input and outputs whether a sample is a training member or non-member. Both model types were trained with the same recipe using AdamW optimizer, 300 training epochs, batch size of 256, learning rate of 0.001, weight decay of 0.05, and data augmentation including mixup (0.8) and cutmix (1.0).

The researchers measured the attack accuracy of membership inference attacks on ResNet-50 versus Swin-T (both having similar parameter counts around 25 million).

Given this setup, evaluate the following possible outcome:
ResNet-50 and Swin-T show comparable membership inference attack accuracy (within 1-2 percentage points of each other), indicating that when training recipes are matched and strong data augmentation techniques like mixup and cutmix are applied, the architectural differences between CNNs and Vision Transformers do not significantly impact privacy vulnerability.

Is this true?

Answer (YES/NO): NO